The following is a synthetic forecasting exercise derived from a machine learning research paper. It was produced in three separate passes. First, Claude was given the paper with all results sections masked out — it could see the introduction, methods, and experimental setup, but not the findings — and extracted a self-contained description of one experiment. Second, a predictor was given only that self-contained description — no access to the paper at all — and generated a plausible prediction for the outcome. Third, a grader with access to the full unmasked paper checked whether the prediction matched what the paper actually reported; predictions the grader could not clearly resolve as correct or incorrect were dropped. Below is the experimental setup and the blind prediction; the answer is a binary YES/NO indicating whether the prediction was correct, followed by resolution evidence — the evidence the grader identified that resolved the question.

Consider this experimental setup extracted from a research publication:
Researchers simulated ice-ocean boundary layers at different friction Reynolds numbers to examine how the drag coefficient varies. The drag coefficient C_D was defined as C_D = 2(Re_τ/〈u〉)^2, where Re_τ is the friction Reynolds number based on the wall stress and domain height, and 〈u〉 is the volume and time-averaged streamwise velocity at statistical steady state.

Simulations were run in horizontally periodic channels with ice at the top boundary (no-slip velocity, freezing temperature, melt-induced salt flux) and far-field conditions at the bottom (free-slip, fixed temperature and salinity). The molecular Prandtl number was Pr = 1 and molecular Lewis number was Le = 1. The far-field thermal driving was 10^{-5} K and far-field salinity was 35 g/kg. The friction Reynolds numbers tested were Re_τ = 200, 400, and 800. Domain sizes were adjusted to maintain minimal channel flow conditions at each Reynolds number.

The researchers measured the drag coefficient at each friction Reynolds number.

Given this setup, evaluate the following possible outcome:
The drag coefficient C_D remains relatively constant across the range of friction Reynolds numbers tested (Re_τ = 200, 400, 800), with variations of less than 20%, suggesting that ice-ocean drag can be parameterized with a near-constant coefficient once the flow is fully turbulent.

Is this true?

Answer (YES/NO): NO